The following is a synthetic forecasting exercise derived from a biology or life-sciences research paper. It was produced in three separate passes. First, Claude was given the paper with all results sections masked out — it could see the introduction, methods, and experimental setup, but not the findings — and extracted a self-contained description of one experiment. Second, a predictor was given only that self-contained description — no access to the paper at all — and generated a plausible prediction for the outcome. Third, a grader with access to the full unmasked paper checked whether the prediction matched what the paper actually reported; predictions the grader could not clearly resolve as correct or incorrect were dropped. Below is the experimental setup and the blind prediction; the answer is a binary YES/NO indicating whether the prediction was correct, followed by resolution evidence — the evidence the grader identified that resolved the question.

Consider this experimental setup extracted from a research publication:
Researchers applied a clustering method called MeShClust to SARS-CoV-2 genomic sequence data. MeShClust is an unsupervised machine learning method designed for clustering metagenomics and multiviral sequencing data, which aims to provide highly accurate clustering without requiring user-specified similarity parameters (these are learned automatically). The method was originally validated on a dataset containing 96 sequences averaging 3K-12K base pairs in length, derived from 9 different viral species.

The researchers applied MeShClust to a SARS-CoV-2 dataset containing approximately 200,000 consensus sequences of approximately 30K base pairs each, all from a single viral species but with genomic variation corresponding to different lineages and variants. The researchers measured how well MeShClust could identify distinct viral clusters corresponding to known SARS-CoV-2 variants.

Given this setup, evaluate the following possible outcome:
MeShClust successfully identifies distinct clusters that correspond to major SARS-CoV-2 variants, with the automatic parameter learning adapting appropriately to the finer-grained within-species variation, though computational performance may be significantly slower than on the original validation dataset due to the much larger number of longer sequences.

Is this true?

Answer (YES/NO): NO